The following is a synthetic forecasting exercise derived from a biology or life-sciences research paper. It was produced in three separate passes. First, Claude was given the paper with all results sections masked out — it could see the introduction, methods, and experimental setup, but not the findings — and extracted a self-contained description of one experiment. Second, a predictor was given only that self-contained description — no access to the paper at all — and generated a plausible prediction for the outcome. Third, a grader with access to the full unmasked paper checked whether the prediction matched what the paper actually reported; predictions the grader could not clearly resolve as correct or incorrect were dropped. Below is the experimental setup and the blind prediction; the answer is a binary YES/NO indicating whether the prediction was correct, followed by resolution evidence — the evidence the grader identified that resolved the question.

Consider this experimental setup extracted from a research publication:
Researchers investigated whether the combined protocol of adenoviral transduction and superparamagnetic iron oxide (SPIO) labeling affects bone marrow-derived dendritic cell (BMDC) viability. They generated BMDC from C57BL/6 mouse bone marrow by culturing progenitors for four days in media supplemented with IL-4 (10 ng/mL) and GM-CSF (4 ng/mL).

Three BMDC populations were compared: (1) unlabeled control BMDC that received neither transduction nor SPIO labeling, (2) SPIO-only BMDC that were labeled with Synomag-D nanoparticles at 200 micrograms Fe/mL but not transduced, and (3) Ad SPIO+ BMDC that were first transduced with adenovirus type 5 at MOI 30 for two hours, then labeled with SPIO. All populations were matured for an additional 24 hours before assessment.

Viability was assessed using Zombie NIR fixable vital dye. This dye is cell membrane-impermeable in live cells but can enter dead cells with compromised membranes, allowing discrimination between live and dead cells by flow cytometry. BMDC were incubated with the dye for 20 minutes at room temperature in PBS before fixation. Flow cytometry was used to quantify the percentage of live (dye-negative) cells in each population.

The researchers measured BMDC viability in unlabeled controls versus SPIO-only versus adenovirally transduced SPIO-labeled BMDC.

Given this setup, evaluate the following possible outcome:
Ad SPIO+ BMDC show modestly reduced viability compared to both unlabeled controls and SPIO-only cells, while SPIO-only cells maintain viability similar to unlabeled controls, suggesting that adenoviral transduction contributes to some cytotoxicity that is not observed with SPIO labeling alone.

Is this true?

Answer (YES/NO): NO